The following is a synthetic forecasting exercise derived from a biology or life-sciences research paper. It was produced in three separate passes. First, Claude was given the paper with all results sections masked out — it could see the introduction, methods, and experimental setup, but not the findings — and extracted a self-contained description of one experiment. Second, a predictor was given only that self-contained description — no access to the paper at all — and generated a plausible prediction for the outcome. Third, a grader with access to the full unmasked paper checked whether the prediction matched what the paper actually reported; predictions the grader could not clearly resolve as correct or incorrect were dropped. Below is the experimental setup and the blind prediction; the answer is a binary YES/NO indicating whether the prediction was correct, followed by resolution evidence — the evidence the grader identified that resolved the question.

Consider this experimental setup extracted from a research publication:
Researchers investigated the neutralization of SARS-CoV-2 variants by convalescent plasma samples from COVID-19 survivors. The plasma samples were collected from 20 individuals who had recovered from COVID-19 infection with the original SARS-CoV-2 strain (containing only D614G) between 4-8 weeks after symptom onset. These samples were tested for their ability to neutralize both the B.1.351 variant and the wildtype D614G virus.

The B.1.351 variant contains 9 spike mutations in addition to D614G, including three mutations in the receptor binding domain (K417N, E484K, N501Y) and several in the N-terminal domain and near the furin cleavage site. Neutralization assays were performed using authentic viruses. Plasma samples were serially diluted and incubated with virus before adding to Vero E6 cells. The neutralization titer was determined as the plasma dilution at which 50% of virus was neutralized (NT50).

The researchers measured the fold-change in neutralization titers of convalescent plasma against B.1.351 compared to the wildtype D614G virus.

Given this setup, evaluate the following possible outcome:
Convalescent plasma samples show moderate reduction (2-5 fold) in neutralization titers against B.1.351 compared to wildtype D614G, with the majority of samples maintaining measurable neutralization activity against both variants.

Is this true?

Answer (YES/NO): NO